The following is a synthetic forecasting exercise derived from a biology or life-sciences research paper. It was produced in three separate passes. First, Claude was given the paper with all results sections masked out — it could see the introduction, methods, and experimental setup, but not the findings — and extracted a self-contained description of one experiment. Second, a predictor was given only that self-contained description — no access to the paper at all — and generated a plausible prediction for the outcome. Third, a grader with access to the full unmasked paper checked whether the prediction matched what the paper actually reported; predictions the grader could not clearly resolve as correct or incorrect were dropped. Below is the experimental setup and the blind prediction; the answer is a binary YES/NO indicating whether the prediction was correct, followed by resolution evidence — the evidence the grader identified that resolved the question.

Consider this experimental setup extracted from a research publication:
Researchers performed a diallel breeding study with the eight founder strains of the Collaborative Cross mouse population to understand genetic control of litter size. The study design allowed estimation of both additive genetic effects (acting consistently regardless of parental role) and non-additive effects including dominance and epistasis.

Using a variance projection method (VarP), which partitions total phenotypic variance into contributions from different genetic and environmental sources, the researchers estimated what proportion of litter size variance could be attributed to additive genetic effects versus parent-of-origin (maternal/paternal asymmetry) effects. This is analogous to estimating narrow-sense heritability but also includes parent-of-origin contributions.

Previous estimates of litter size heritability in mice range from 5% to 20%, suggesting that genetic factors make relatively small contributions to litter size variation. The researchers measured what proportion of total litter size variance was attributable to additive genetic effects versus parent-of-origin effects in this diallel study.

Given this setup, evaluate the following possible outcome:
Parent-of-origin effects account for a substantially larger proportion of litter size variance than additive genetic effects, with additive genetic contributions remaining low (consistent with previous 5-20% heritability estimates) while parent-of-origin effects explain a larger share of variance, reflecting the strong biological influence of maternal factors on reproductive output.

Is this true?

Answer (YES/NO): NO